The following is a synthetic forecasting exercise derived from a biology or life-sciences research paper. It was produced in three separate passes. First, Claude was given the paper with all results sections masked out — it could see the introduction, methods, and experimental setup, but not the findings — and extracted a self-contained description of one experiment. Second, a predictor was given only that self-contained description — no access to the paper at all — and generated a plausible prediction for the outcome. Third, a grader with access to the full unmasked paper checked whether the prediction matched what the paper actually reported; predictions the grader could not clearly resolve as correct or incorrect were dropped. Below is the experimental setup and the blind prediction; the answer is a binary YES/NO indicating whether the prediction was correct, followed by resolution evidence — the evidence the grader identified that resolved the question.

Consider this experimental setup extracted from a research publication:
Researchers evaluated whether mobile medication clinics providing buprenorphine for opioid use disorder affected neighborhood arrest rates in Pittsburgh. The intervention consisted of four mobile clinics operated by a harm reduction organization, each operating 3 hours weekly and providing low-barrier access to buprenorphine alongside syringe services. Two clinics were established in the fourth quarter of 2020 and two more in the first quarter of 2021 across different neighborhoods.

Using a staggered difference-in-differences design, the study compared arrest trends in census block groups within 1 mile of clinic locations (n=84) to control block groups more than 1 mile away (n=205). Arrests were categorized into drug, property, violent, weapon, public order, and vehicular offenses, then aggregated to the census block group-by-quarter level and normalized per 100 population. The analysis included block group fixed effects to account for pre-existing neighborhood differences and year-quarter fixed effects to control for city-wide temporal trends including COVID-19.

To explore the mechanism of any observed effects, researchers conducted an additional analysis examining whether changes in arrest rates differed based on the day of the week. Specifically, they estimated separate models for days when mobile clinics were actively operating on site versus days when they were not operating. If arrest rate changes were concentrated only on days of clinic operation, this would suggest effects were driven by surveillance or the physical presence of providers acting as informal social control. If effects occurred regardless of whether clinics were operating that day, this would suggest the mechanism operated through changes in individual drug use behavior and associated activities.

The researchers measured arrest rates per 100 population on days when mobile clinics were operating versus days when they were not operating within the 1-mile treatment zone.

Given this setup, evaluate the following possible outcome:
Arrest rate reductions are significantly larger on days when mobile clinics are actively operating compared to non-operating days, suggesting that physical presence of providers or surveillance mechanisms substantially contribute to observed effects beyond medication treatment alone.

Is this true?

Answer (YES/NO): NO